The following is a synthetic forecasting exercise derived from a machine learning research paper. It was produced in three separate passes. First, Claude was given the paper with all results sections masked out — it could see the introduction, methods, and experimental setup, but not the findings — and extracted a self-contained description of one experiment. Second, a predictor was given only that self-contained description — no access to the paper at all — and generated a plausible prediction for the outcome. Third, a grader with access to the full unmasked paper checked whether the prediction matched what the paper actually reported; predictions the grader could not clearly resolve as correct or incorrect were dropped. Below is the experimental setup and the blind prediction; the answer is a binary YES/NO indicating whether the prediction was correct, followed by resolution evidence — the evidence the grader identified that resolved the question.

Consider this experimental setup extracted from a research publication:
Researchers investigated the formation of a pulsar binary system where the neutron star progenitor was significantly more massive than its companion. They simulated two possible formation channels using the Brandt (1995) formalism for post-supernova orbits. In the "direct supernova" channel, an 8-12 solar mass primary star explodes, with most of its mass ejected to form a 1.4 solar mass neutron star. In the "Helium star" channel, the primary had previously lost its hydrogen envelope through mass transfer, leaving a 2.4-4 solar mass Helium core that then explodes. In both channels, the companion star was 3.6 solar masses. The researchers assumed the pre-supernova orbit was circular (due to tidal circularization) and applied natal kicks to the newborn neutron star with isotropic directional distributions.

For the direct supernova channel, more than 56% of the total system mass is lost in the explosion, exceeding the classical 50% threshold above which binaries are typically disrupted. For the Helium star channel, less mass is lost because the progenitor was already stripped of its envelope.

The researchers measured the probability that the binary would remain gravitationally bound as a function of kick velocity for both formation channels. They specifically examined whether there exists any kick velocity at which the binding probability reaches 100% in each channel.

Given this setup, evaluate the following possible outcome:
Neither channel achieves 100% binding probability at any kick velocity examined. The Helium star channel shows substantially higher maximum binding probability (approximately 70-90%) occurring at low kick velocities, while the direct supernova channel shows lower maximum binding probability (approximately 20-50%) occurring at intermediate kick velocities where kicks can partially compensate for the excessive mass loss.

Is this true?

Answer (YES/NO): NO